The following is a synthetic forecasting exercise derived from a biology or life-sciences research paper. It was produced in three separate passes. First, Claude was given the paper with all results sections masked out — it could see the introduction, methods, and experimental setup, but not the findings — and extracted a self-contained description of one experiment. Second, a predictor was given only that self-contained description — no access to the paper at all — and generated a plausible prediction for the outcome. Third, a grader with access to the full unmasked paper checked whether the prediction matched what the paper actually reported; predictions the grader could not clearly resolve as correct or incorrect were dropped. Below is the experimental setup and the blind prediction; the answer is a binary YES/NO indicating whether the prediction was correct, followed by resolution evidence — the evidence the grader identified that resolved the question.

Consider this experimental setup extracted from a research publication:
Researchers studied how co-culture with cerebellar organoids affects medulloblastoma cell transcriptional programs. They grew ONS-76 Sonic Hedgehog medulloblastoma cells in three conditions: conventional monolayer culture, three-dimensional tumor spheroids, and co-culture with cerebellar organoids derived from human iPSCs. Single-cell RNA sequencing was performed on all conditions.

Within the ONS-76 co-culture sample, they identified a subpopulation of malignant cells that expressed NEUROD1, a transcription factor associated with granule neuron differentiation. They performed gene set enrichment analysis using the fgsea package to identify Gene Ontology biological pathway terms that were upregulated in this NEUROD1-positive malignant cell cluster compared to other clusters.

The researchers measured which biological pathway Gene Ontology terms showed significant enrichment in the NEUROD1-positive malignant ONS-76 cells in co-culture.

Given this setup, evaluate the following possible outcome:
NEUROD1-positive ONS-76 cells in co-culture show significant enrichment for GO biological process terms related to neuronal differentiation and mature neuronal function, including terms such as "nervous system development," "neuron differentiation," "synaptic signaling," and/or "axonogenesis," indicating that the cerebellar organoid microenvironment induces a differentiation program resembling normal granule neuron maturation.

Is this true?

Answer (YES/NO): NO